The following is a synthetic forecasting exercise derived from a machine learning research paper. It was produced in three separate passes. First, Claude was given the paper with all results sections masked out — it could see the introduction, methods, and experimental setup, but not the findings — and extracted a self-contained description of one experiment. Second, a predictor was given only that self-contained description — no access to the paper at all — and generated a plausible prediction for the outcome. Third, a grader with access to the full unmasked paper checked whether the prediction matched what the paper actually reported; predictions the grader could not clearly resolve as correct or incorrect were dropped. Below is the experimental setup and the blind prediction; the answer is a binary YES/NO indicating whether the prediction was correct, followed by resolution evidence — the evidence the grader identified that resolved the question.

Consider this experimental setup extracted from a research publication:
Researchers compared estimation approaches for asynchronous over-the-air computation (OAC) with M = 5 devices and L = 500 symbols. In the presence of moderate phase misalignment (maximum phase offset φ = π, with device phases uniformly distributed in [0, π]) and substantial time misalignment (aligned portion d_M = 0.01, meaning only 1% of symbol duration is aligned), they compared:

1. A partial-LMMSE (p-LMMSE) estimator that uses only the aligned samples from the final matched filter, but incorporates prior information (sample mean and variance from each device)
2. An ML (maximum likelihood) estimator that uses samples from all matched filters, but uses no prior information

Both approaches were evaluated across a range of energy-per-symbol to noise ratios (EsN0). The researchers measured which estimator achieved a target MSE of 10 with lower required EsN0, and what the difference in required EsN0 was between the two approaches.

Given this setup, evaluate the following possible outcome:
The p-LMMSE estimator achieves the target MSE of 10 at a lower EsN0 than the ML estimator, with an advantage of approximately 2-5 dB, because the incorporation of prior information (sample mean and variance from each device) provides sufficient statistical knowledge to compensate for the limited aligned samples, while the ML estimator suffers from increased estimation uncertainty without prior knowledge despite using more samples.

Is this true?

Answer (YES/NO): NO